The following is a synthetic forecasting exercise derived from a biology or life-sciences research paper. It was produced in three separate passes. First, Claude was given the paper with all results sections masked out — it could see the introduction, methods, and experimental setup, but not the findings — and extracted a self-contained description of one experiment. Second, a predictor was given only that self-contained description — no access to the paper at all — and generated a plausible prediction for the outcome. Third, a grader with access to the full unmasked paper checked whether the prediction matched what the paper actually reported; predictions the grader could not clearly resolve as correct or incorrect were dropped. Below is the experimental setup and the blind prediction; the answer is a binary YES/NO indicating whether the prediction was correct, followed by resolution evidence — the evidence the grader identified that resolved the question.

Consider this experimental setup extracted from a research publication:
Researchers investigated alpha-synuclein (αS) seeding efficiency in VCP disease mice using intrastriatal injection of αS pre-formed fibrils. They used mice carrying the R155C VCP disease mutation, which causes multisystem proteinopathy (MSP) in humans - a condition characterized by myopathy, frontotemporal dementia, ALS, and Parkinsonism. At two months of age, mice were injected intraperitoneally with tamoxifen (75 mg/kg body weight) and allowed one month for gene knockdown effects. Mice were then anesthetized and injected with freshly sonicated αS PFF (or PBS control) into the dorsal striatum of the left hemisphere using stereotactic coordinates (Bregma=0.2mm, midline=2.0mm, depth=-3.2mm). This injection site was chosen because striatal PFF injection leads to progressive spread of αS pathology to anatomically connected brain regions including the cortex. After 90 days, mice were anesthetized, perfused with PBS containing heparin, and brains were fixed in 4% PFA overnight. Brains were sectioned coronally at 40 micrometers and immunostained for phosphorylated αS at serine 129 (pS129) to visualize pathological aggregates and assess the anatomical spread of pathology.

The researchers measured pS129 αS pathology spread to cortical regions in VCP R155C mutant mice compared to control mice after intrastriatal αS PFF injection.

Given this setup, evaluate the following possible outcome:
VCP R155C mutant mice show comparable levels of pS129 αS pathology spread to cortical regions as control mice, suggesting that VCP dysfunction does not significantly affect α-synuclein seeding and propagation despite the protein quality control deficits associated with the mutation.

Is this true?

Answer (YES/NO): NO